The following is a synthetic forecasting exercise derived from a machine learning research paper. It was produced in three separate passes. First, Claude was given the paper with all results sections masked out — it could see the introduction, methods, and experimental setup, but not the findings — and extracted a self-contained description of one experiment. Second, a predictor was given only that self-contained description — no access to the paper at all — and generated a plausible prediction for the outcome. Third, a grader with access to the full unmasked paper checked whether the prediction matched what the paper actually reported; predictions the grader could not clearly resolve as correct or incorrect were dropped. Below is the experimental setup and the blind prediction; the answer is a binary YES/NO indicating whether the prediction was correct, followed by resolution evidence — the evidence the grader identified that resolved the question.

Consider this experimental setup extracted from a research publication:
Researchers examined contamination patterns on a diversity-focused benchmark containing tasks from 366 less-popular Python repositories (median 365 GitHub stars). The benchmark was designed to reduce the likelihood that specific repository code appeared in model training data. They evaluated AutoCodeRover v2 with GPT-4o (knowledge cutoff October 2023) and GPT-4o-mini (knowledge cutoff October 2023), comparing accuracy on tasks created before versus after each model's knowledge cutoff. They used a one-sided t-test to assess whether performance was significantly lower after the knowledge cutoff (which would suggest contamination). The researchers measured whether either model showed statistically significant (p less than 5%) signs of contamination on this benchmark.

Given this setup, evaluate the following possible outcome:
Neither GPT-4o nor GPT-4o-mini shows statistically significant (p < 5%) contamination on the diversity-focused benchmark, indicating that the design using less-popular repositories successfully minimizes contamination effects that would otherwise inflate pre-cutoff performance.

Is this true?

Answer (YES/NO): YES